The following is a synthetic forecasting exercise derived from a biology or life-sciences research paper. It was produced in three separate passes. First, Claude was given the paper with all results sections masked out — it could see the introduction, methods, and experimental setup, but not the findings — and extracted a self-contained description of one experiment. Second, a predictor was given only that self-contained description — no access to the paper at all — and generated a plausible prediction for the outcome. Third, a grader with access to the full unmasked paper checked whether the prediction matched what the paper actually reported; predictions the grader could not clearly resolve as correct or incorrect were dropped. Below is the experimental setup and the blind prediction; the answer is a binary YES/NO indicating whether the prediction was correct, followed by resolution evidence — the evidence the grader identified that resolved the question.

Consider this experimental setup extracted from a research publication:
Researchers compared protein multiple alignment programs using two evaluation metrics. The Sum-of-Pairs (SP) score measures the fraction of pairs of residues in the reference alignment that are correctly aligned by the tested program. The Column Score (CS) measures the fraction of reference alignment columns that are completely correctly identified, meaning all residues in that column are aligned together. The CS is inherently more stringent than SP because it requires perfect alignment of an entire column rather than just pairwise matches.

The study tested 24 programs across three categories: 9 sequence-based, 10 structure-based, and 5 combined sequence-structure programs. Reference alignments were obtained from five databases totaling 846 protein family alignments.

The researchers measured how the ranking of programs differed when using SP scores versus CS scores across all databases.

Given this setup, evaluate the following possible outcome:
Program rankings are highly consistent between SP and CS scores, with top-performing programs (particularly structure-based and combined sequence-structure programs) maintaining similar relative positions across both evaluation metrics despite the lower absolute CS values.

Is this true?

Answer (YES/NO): YES